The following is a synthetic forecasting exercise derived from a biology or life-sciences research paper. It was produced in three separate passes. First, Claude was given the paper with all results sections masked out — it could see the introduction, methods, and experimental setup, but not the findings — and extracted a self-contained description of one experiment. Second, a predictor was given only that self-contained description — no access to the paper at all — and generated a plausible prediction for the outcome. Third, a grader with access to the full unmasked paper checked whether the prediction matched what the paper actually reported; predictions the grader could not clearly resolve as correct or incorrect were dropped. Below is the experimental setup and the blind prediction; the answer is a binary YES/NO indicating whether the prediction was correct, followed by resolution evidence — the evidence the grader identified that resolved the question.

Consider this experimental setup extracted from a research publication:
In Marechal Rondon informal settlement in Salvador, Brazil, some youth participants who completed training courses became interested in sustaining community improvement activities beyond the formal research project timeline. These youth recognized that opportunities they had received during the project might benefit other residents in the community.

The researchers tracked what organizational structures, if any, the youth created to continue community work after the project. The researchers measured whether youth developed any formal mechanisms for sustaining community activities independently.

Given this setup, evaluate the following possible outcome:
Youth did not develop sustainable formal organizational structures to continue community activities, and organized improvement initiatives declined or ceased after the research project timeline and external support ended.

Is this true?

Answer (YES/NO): NO